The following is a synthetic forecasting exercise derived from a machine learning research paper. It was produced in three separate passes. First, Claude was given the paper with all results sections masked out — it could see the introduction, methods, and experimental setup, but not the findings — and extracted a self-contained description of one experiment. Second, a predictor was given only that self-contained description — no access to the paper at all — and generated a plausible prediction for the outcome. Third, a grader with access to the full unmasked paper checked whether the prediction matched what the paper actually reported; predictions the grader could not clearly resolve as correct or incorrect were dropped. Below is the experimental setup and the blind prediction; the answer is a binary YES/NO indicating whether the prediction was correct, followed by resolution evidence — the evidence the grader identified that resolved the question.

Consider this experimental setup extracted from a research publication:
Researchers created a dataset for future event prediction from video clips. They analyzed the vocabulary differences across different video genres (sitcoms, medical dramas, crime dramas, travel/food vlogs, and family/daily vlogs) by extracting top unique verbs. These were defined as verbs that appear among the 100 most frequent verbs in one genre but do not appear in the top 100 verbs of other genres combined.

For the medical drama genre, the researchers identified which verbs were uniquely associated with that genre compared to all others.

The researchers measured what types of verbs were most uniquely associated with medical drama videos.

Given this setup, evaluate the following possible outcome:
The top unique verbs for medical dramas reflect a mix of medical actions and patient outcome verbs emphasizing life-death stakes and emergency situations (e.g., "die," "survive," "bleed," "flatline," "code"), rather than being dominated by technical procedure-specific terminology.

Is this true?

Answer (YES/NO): NO